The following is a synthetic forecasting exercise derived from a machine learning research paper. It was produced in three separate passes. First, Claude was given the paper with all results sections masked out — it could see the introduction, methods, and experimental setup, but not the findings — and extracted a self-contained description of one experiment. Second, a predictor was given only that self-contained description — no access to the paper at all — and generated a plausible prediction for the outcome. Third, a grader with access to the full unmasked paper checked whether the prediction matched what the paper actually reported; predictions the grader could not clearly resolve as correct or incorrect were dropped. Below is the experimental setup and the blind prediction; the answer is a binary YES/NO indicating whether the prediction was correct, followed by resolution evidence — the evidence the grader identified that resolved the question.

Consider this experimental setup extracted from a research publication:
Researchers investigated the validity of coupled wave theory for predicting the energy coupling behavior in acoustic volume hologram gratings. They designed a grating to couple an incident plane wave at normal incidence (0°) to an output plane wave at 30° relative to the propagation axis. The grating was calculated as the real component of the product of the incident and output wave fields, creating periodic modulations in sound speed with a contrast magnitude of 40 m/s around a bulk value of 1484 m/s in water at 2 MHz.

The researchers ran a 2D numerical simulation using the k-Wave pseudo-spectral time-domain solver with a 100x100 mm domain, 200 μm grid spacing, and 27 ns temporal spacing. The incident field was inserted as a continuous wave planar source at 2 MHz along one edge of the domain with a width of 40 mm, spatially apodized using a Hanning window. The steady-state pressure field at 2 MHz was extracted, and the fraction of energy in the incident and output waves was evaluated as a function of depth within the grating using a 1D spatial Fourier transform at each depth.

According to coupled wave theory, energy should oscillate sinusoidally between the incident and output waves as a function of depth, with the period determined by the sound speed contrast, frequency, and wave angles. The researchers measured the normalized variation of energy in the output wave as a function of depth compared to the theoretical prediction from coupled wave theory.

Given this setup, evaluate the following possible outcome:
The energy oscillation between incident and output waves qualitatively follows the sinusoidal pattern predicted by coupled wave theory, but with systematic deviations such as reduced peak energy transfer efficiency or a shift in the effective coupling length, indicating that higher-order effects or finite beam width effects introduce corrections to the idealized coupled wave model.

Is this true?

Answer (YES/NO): NO